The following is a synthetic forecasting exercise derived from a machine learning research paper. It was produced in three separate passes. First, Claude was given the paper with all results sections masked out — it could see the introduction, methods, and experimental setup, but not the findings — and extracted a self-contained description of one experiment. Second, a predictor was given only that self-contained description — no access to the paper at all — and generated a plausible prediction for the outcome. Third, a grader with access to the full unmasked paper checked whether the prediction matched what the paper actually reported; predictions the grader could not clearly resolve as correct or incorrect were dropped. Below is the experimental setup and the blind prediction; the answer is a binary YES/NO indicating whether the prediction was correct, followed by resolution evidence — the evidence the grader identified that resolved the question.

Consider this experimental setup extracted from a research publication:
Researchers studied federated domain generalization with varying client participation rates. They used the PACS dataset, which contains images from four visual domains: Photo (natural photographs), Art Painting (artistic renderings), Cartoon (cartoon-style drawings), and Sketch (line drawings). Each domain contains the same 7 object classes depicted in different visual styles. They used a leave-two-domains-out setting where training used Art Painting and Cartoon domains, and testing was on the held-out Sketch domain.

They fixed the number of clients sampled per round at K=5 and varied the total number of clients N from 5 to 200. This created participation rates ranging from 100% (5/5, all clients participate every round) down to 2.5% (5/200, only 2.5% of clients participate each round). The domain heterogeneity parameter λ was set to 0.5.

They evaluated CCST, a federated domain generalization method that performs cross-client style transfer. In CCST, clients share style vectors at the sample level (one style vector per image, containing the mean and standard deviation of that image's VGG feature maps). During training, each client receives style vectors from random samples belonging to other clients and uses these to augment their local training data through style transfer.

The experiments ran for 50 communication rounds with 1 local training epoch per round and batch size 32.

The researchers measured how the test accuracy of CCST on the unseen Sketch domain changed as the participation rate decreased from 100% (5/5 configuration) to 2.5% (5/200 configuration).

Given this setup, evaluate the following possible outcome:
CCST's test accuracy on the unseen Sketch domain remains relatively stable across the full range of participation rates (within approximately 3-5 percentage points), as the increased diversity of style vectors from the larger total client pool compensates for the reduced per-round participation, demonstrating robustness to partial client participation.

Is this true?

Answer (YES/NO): NO